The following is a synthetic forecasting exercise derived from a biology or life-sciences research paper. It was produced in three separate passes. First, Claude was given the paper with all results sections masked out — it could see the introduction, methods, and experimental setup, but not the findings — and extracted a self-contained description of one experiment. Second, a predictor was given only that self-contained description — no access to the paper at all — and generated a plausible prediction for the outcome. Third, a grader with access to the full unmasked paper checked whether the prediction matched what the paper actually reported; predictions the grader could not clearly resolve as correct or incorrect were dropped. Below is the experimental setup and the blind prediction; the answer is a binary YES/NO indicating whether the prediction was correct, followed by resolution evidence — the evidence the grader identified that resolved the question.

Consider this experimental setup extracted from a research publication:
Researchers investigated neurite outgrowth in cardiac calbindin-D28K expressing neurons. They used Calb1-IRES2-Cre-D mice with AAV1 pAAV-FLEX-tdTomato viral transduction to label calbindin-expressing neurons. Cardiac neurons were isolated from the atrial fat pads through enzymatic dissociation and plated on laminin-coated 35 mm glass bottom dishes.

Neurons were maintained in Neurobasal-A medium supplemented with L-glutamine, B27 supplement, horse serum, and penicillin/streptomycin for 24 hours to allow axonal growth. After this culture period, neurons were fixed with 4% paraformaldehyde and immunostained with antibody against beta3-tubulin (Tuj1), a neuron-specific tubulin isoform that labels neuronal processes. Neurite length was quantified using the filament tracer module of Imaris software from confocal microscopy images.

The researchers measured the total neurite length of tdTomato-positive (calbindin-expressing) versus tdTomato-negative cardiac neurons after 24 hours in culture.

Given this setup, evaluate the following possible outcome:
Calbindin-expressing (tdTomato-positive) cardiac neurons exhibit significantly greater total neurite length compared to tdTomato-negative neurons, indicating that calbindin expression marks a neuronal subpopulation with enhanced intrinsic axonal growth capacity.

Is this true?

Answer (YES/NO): NO